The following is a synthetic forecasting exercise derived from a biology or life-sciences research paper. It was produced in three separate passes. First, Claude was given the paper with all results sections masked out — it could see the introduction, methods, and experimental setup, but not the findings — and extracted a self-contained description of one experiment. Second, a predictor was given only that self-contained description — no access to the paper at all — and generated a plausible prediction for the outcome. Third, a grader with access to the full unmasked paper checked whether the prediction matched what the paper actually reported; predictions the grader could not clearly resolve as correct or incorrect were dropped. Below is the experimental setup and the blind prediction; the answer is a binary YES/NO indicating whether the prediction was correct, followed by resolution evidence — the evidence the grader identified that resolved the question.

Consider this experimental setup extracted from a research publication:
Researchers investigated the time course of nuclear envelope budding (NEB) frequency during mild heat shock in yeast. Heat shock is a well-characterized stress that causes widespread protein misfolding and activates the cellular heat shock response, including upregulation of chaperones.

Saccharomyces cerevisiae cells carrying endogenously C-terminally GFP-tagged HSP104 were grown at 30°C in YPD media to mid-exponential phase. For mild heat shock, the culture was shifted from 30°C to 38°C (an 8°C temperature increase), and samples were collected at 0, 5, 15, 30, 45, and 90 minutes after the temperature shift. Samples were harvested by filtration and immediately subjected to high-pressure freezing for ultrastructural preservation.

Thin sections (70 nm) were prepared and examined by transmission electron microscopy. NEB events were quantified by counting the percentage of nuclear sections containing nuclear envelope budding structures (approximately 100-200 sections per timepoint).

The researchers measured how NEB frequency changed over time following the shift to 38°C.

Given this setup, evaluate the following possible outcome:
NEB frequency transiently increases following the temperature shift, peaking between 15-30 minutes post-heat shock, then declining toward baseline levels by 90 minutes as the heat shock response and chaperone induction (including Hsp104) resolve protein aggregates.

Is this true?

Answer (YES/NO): YES